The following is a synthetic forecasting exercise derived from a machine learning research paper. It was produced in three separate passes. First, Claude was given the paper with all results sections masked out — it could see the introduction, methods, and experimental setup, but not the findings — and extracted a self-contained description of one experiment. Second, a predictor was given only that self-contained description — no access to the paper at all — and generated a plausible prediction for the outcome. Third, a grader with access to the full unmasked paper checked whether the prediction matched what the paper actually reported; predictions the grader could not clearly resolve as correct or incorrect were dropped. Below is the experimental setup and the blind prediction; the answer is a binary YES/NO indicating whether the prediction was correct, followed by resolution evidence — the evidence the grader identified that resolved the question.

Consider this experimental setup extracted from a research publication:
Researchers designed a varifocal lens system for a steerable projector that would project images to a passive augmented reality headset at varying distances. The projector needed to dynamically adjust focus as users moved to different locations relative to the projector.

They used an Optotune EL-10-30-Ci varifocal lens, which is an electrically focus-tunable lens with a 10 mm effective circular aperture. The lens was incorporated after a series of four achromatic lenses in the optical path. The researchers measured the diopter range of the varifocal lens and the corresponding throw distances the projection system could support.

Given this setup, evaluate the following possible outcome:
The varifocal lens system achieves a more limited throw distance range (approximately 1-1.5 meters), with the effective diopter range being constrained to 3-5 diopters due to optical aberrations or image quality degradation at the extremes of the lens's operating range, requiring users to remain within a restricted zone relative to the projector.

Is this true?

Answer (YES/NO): NO